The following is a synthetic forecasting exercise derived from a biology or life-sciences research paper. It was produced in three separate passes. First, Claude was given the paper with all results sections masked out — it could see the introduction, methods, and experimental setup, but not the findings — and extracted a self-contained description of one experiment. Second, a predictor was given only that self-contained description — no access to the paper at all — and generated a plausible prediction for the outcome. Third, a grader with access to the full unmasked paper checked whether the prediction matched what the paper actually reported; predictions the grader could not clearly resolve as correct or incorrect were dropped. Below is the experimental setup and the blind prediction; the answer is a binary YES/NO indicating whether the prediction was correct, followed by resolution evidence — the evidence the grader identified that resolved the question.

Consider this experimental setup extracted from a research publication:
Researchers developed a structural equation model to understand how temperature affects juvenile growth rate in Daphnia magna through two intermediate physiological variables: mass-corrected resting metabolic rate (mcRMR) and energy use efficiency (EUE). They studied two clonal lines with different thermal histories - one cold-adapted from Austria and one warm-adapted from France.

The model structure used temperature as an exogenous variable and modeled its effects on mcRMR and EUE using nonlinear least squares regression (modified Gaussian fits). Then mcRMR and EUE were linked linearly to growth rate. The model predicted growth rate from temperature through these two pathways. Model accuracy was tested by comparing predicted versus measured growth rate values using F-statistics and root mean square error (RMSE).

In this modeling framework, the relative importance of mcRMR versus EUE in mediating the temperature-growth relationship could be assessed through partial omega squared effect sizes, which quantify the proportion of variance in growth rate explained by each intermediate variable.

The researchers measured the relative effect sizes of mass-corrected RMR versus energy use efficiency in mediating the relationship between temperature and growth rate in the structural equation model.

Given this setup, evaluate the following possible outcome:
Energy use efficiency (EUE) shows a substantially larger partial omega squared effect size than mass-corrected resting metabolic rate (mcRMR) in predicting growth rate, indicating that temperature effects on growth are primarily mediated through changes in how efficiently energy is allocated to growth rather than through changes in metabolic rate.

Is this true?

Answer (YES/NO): NO